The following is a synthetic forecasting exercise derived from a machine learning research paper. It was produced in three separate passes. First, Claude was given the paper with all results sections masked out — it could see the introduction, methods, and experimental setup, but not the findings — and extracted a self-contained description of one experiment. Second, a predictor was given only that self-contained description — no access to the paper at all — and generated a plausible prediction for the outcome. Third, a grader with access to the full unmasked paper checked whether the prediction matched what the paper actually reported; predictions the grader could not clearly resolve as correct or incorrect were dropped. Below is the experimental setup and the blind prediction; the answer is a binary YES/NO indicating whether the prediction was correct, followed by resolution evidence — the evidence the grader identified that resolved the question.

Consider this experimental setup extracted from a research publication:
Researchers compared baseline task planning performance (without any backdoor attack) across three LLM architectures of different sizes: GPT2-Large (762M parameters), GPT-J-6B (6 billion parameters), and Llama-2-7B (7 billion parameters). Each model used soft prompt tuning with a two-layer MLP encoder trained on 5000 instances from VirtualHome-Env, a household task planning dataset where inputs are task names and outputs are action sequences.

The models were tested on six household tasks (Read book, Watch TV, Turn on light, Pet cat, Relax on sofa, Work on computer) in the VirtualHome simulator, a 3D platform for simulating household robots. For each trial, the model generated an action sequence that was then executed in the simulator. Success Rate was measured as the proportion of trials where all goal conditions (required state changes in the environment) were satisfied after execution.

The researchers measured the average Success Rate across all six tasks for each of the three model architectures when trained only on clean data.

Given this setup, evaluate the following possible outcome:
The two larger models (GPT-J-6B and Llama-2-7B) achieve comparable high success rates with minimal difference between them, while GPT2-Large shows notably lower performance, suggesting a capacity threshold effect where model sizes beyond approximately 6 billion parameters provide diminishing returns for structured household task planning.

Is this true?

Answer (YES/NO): NO